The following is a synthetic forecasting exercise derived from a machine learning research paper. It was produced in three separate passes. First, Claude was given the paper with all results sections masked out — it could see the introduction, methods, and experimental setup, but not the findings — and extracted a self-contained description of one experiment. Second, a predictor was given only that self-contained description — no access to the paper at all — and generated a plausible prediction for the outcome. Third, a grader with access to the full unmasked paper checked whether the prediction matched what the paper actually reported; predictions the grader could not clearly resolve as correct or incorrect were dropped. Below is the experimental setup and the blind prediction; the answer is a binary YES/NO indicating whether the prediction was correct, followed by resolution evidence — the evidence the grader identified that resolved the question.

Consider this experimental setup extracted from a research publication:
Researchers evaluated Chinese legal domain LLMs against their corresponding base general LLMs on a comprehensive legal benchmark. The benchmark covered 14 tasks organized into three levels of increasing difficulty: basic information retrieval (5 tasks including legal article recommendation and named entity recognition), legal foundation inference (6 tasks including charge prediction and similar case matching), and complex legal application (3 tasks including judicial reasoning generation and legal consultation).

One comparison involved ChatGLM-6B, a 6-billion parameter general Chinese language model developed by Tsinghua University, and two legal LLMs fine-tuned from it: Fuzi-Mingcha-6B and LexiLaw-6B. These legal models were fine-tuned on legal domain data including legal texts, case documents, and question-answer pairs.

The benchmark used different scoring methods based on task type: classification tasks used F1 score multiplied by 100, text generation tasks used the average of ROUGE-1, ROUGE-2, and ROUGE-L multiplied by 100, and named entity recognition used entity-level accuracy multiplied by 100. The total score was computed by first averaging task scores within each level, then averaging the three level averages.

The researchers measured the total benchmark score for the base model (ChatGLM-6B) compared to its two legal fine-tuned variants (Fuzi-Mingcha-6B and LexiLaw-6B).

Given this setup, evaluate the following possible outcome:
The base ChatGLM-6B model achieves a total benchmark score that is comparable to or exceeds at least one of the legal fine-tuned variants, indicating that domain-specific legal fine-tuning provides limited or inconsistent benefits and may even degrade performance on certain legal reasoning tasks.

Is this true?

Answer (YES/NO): YES